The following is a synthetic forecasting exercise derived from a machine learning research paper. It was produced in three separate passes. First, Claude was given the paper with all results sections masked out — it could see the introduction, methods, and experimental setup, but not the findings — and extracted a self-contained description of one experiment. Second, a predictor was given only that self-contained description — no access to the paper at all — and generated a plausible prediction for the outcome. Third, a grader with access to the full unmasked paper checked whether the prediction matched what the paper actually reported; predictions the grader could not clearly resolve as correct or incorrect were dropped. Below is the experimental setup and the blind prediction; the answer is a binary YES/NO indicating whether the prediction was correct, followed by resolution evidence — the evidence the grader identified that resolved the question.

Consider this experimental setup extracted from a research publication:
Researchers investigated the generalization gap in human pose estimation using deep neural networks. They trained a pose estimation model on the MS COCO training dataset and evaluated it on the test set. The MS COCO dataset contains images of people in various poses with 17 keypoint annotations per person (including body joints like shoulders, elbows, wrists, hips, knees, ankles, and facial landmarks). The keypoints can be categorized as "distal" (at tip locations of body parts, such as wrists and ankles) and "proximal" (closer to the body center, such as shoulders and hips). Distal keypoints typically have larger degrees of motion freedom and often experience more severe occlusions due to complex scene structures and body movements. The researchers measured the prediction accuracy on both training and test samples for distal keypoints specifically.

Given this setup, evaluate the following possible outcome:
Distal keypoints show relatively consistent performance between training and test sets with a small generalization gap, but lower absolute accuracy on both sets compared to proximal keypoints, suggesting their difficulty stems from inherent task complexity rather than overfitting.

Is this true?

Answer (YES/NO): NO